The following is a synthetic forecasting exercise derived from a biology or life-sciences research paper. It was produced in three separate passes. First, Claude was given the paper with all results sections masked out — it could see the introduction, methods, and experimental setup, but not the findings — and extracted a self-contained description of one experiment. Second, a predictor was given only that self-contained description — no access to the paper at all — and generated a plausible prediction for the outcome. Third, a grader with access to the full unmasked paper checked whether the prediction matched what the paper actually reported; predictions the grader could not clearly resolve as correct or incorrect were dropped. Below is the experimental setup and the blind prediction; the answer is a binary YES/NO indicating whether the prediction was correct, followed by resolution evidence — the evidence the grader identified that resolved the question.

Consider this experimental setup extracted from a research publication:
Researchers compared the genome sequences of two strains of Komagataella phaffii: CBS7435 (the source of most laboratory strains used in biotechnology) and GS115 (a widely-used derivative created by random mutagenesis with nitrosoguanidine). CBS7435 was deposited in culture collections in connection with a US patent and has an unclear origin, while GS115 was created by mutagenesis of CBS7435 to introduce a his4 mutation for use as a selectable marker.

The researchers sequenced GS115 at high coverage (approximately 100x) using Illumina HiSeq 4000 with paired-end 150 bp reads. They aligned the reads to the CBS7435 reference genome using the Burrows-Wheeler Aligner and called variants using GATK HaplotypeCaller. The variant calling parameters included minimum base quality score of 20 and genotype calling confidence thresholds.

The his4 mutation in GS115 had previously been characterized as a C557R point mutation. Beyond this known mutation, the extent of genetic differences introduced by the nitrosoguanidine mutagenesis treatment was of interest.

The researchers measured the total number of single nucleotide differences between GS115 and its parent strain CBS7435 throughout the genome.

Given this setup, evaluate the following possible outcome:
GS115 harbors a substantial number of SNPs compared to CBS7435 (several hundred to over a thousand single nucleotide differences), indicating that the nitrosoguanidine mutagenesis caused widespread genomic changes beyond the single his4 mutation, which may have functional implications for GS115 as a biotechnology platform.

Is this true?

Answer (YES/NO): NO